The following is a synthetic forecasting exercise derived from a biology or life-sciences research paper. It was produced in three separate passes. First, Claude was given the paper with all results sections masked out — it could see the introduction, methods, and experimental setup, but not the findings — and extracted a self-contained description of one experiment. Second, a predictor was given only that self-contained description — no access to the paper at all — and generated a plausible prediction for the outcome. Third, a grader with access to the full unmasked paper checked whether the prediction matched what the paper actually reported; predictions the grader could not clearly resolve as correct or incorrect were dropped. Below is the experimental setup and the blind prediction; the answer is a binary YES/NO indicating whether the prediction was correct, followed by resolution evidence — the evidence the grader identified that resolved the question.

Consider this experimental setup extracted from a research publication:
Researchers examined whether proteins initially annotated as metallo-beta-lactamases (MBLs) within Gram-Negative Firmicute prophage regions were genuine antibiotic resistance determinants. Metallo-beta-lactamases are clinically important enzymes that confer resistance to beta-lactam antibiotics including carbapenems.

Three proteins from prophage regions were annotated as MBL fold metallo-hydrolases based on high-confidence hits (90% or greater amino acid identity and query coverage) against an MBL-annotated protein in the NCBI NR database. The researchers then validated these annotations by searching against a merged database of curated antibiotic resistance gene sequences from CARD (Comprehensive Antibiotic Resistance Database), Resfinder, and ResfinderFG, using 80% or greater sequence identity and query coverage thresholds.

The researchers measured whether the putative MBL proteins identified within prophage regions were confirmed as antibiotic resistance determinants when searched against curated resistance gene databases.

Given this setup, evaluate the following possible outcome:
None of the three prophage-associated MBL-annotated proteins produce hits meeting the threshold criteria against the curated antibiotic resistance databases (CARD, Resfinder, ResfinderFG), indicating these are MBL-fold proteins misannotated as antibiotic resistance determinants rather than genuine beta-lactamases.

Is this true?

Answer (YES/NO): YES